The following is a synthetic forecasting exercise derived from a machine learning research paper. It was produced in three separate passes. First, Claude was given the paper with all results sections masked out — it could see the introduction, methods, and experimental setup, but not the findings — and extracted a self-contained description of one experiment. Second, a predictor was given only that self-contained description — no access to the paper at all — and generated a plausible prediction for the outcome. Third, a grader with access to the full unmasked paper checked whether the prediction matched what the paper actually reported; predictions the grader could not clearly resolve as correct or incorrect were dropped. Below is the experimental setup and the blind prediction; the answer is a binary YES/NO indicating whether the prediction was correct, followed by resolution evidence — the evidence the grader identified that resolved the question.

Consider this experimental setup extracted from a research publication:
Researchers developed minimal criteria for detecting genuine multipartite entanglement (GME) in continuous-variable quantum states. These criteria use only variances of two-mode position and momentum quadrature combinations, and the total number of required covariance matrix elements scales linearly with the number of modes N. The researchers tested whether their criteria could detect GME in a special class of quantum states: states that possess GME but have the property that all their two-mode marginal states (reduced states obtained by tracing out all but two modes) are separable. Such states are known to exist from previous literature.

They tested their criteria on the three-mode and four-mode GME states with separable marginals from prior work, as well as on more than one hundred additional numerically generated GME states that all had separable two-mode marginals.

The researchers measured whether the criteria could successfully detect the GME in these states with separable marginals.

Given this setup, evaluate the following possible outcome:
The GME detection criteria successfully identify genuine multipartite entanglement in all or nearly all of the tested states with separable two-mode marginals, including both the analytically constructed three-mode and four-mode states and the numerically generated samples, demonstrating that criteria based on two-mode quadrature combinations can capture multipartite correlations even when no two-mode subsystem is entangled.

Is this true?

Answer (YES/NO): NO